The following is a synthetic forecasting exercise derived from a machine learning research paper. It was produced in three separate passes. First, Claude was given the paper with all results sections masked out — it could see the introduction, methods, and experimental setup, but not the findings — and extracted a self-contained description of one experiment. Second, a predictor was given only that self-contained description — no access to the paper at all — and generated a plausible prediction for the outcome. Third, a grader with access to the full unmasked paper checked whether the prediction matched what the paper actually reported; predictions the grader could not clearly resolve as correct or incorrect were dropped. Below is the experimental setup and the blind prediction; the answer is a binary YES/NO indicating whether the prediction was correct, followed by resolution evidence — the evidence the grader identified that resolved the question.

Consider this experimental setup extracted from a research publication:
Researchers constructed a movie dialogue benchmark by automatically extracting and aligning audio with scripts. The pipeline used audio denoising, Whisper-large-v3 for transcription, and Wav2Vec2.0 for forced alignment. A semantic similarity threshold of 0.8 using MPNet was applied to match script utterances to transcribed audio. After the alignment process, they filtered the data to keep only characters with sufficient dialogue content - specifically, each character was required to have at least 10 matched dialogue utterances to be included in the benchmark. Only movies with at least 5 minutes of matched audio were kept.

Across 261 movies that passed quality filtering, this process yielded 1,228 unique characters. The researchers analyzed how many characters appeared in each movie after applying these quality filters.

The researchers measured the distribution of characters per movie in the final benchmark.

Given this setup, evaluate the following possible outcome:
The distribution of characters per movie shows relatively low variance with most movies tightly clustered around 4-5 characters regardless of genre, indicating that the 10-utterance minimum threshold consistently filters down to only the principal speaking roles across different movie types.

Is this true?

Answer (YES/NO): NO